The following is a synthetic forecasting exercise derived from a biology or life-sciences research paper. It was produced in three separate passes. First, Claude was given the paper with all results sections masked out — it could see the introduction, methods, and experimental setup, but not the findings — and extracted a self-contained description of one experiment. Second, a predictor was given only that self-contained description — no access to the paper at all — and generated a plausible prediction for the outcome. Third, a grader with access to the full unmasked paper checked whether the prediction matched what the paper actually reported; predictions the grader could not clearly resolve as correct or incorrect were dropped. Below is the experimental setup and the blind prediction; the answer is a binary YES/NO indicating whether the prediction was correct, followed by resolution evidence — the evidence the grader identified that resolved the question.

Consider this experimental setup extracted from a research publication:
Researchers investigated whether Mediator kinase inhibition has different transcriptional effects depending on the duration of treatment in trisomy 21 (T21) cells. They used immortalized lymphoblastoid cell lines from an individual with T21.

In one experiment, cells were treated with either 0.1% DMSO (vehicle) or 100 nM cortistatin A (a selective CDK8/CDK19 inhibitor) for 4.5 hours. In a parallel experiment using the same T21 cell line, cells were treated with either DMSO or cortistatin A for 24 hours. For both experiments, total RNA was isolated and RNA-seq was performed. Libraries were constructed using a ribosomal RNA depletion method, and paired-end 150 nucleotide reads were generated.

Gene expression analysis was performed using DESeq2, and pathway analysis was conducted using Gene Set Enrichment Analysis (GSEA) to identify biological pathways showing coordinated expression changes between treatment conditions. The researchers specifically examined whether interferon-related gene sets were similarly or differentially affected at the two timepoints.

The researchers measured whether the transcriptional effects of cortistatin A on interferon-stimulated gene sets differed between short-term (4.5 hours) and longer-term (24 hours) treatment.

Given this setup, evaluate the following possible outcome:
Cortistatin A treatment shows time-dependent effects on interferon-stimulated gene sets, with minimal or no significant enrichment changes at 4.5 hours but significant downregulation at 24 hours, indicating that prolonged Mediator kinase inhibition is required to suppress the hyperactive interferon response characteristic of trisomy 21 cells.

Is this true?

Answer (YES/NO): NO